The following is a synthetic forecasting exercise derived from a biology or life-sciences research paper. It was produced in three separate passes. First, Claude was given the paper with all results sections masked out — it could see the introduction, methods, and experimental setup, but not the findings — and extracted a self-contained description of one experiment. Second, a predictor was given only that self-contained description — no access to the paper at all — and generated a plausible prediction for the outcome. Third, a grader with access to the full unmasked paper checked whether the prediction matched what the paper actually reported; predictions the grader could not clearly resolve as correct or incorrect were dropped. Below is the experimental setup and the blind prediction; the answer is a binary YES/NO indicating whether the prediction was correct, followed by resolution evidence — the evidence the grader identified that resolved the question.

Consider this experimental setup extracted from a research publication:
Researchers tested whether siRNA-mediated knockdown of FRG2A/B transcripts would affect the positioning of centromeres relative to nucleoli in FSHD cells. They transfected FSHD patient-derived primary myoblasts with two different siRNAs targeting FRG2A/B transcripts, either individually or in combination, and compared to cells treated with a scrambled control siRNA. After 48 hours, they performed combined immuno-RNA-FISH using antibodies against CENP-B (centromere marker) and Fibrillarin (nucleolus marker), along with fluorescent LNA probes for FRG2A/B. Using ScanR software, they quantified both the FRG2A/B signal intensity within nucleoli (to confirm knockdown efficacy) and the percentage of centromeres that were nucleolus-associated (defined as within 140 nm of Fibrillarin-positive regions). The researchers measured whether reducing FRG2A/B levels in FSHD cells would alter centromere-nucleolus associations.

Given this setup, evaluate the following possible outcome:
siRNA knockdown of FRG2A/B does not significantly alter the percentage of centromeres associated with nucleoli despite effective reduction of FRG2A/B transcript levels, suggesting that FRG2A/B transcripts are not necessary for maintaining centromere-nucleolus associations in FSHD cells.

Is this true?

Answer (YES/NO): NO